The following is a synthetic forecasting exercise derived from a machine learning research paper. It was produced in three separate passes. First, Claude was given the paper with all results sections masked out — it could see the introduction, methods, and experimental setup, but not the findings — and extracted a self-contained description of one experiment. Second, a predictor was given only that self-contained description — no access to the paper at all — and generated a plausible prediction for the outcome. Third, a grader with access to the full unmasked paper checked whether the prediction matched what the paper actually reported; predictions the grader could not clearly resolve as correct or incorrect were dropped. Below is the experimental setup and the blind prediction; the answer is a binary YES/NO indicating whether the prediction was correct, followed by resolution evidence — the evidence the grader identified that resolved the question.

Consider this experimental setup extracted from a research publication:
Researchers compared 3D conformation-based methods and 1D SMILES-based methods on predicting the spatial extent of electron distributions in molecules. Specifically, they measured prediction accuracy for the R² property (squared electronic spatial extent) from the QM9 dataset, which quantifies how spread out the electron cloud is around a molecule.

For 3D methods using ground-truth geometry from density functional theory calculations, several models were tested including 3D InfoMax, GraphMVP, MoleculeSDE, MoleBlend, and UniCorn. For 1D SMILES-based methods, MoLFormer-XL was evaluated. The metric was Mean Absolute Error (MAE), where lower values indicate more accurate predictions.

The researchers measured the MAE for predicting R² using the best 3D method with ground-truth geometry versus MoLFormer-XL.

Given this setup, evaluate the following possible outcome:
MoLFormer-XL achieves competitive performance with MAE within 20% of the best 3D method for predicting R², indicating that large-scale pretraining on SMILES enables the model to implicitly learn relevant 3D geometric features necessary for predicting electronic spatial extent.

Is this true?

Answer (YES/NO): NO